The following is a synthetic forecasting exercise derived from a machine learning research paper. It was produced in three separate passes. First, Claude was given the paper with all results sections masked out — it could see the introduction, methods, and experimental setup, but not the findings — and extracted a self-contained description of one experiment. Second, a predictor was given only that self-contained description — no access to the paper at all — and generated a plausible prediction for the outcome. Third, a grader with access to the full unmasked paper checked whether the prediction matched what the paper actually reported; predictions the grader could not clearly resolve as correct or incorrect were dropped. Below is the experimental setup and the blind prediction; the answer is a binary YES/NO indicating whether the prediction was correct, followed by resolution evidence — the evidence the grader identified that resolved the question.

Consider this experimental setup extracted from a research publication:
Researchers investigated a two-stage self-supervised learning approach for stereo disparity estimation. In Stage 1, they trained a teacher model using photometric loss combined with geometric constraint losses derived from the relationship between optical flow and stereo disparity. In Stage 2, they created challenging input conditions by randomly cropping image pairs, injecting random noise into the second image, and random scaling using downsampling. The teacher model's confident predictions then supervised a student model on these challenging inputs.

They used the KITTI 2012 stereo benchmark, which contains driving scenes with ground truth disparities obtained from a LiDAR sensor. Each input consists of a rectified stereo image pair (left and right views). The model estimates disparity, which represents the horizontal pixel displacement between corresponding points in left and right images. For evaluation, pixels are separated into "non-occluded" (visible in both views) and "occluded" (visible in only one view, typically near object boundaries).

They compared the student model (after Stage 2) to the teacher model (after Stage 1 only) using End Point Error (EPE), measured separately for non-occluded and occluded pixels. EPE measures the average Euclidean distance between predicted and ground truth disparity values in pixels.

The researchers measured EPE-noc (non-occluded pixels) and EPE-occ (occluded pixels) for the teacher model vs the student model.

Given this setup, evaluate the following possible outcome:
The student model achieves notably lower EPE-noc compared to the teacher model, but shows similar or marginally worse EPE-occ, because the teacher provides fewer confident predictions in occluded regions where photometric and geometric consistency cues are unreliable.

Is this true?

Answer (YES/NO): NO